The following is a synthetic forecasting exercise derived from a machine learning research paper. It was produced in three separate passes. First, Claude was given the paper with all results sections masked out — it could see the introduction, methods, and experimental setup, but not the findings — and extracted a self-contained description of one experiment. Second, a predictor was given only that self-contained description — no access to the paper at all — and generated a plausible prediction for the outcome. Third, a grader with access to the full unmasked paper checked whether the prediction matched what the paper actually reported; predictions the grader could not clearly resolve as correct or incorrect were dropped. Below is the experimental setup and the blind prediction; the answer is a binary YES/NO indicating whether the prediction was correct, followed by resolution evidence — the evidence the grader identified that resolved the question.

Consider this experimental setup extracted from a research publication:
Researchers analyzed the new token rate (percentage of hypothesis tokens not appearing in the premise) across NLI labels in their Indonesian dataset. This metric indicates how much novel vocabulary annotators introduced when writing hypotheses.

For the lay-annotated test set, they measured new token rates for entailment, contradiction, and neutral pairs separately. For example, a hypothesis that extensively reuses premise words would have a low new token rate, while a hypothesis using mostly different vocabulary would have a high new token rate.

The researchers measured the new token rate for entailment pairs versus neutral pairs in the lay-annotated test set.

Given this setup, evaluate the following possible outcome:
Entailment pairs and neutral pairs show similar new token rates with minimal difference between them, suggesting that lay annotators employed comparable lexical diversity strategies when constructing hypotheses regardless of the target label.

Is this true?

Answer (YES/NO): NO